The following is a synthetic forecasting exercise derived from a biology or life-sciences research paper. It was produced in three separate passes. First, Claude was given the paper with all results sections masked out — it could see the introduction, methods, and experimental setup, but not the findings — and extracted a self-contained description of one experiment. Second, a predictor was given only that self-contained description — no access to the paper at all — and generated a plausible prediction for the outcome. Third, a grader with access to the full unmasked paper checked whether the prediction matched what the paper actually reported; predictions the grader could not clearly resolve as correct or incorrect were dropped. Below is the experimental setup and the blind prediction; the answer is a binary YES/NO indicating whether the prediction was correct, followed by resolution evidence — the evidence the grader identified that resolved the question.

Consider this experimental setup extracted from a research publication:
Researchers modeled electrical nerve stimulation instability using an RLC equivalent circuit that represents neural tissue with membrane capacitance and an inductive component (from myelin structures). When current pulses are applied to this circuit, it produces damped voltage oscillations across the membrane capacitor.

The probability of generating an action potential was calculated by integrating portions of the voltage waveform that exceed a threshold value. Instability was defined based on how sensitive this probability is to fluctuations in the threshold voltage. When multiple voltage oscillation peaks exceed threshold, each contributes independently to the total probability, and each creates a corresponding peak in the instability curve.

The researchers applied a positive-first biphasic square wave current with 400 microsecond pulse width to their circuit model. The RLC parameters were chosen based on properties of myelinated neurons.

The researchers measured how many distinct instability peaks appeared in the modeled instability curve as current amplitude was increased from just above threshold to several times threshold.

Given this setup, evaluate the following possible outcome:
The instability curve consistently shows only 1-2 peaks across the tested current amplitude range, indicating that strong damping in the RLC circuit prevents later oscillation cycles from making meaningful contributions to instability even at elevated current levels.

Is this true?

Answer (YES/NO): NO